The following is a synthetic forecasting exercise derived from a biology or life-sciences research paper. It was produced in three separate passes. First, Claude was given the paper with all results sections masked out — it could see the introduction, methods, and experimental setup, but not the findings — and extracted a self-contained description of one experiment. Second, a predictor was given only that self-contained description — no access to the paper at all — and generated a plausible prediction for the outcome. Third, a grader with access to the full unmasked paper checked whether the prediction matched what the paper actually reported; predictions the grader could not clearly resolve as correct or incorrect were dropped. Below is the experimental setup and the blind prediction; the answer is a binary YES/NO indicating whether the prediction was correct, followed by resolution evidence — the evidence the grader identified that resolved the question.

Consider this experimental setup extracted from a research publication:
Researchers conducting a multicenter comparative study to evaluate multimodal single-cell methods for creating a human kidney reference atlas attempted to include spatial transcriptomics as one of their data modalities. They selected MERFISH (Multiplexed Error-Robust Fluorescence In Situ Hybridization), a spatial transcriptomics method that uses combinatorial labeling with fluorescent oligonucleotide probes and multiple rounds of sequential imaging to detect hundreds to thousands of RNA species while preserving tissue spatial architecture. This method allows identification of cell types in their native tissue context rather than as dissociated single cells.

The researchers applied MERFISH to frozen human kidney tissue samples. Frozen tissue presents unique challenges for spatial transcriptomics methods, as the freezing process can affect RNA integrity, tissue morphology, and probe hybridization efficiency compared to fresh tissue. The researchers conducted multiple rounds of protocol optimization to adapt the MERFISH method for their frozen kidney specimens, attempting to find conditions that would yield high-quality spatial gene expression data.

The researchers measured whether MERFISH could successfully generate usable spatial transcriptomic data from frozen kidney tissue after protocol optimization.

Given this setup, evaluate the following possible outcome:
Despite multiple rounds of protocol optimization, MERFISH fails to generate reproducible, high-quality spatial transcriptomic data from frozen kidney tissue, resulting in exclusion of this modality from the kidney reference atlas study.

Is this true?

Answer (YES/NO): YES